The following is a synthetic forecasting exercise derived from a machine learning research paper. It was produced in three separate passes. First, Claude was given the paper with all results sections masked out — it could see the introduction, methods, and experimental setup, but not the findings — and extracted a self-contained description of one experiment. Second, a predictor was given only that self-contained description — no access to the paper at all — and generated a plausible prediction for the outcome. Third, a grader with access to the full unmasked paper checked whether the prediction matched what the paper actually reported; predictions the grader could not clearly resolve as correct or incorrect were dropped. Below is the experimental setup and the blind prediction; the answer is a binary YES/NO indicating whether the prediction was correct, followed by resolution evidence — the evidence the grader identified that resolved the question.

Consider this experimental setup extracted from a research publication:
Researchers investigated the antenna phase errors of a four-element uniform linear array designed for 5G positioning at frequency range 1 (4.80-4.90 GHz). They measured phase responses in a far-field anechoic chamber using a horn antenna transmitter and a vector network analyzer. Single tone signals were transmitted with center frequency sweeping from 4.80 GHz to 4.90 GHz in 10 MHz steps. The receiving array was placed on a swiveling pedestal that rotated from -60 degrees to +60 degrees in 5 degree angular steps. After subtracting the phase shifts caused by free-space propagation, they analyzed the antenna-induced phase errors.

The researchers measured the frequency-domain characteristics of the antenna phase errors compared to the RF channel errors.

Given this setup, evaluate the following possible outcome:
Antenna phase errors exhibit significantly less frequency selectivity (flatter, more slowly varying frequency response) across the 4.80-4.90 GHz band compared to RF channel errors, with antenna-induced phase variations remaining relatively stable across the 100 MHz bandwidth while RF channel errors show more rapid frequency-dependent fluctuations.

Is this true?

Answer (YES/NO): YES